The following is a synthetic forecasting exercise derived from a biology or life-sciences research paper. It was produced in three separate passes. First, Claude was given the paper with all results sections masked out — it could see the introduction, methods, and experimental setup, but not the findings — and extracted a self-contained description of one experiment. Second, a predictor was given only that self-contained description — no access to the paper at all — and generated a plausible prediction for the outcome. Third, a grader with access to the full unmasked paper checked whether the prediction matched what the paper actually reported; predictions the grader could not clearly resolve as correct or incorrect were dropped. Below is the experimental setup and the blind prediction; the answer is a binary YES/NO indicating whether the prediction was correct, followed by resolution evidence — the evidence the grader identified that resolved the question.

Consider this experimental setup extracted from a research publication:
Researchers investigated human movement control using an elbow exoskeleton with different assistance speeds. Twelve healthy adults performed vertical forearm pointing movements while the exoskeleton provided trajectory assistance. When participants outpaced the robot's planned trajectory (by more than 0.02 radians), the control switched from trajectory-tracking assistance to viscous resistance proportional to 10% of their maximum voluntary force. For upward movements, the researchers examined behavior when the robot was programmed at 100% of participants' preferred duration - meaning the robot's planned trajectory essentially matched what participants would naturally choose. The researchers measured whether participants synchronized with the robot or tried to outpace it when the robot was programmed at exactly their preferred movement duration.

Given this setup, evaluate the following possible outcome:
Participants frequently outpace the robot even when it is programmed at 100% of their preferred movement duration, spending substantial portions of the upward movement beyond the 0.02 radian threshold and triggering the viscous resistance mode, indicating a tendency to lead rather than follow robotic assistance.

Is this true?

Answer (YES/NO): NO